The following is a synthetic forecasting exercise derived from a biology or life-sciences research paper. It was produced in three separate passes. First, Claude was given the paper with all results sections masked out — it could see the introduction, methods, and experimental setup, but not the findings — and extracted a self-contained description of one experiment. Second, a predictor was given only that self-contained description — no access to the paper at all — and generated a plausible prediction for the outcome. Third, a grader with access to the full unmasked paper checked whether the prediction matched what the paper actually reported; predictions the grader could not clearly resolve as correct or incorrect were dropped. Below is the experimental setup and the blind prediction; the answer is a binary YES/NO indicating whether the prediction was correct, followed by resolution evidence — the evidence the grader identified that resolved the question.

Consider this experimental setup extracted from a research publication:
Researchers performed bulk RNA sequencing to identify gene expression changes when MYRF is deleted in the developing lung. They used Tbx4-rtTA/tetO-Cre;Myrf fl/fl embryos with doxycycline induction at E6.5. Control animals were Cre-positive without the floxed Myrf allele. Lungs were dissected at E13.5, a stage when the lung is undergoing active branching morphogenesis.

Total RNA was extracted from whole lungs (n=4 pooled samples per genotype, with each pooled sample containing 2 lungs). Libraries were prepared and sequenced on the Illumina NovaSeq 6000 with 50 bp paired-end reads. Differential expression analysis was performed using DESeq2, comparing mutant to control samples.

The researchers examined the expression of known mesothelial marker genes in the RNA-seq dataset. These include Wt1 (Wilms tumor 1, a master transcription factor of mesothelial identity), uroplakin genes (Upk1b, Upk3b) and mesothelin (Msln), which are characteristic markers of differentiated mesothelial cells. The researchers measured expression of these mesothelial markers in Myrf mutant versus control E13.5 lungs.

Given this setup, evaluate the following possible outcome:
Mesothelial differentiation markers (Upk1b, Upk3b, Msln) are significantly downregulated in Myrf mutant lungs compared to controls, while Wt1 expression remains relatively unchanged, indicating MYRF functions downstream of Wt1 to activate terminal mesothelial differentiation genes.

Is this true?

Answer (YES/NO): NO